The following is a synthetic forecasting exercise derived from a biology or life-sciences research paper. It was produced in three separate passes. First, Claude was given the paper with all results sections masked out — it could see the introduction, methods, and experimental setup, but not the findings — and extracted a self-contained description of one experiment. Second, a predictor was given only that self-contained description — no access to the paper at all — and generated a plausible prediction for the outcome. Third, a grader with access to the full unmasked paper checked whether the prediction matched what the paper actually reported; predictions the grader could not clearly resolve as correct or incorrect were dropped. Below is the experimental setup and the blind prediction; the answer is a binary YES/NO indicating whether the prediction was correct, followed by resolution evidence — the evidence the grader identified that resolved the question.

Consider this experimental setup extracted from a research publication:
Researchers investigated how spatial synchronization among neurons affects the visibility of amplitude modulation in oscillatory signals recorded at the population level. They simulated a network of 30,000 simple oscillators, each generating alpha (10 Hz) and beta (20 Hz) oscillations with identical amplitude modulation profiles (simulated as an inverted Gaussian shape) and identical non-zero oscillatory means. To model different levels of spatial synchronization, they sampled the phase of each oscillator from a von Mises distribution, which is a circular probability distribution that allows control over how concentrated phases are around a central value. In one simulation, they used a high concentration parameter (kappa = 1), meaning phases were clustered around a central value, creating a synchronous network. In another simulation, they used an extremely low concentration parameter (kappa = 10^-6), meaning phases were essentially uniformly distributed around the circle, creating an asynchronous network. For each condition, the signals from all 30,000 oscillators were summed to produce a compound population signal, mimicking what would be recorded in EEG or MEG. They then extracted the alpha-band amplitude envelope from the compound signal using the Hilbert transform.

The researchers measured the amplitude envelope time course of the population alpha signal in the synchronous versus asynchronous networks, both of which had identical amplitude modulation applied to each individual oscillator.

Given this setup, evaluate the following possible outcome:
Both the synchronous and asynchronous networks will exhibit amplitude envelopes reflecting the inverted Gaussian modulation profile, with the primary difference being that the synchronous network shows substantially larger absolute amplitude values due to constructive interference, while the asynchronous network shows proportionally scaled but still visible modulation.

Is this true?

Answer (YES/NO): NO